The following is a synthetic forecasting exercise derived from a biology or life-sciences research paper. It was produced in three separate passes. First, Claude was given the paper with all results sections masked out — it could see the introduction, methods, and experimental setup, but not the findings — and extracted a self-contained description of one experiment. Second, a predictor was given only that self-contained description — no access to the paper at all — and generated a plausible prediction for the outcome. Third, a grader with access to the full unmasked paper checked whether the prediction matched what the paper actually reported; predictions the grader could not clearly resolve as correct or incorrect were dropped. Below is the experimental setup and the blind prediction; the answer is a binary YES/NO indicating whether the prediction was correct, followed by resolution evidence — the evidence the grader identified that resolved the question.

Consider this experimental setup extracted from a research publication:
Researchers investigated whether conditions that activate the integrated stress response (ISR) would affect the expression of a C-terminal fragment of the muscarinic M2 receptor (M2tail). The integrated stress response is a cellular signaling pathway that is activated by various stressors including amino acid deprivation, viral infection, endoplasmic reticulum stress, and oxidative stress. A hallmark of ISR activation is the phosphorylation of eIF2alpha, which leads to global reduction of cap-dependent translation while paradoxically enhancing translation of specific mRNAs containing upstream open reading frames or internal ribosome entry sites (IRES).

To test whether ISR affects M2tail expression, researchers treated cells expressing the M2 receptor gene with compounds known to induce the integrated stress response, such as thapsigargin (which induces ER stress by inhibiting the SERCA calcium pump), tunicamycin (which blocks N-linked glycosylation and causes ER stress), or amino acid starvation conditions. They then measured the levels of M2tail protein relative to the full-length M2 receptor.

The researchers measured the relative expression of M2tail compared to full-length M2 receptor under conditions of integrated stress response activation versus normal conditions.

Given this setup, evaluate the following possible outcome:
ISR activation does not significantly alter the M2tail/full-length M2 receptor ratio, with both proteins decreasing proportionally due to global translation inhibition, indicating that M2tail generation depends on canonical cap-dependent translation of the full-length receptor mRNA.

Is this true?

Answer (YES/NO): NO